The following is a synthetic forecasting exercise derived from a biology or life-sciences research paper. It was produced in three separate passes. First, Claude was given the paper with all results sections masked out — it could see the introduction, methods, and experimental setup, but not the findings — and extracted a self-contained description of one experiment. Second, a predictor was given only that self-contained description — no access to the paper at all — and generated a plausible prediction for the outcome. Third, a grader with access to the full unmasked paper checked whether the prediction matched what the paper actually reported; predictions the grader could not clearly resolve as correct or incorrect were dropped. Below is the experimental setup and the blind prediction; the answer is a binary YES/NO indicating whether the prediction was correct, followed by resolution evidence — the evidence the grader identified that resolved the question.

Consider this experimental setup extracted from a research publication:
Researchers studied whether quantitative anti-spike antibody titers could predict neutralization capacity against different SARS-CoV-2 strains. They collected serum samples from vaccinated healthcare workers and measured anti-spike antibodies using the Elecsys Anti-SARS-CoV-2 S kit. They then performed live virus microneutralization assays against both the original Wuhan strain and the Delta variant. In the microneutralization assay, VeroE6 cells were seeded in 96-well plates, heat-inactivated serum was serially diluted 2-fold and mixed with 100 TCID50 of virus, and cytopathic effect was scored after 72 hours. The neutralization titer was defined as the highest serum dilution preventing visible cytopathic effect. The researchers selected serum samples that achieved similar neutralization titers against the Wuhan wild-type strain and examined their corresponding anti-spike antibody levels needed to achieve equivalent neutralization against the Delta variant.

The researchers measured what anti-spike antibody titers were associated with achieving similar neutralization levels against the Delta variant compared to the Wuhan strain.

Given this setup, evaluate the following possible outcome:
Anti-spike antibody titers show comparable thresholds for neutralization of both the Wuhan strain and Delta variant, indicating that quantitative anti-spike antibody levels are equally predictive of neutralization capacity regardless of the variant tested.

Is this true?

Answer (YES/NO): NO